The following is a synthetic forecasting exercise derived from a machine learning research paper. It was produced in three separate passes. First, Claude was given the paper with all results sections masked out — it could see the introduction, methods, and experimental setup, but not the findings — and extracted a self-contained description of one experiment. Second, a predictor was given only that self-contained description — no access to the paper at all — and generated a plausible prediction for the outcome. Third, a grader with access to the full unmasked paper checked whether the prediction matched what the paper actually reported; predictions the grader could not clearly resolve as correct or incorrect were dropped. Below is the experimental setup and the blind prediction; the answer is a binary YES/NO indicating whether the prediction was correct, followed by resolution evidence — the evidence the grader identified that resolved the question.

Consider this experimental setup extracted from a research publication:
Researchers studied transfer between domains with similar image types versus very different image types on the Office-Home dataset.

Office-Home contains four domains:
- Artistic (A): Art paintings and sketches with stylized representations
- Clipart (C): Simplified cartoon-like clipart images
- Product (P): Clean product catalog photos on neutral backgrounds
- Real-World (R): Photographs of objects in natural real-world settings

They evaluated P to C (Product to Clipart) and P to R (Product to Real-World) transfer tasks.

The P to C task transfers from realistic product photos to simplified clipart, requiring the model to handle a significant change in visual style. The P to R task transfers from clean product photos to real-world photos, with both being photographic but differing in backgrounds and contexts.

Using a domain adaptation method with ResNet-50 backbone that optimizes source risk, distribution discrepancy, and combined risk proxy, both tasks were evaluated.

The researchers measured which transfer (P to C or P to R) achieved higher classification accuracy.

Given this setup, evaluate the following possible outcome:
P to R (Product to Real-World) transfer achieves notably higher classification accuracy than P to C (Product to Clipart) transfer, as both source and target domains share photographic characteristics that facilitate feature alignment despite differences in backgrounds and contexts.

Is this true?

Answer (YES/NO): YES